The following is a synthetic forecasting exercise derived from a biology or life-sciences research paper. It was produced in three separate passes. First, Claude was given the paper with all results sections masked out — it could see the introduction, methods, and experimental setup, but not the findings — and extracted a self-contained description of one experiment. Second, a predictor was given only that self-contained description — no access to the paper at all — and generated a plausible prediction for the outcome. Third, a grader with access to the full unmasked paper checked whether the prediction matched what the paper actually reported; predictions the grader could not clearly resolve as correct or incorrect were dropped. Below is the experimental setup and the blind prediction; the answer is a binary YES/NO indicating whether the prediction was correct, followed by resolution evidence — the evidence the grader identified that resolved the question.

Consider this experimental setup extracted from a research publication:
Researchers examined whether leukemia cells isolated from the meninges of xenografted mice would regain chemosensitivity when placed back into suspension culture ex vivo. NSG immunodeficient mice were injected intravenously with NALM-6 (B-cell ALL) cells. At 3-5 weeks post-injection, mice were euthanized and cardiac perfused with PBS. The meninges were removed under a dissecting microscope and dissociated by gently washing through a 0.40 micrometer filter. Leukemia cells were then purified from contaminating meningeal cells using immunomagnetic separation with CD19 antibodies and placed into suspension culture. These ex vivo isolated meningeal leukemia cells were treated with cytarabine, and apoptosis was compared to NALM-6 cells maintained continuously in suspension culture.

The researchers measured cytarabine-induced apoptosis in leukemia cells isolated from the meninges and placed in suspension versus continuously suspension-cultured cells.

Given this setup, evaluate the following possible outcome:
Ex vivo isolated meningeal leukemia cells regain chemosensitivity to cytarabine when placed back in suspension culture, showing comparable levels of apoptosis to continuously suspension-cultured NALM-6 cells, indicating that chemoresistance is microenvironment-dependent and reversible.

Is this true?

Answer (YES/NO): YES